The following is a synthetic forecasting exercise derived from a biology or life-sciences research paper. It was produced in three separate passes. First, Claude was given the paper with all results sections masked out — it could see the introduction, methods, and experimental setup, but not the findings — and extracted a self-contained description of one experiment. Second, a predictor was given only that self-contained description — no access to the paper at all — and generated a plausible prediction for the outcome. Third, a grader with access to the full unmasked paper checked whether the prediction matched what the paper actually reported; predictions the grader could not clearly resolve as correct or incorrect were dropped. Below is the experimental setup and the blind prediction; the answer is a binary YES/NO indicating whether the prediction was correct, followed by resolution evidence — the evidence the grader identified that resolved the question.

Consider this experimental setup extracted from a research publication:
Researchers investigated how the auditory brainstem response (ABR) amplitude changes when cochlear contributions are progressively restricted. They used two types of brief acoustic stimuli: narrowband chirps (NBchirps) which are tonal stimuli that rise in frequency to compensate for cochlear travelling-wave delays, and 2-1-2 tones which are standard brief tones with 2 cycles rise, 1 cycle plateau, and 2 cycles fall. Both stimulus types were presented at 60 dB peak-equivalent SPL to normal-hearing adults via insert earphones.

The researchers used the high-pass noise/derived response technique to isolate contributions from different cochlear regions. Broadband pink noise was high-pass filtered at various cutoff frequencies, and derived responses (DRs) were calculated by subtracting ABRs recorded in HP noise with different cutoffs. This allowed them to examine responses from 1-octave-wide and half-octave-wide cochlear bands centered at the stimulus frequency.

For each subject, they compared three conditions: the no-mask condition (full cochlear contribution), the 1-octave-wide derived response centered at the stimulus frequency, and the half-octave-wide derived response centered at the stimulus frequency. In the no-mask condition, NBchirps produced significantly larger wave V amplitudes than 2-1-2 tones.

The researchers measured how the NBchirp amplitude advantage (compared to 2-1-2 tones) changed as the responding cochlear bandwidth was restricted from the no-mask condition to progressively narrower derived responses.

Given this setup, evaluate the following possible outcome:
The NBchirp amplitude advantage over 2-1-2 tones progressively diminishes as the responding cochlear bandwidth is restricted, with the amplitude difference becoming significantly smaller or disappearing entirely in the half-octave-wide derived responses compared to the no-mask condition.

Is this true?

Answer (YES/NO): YES